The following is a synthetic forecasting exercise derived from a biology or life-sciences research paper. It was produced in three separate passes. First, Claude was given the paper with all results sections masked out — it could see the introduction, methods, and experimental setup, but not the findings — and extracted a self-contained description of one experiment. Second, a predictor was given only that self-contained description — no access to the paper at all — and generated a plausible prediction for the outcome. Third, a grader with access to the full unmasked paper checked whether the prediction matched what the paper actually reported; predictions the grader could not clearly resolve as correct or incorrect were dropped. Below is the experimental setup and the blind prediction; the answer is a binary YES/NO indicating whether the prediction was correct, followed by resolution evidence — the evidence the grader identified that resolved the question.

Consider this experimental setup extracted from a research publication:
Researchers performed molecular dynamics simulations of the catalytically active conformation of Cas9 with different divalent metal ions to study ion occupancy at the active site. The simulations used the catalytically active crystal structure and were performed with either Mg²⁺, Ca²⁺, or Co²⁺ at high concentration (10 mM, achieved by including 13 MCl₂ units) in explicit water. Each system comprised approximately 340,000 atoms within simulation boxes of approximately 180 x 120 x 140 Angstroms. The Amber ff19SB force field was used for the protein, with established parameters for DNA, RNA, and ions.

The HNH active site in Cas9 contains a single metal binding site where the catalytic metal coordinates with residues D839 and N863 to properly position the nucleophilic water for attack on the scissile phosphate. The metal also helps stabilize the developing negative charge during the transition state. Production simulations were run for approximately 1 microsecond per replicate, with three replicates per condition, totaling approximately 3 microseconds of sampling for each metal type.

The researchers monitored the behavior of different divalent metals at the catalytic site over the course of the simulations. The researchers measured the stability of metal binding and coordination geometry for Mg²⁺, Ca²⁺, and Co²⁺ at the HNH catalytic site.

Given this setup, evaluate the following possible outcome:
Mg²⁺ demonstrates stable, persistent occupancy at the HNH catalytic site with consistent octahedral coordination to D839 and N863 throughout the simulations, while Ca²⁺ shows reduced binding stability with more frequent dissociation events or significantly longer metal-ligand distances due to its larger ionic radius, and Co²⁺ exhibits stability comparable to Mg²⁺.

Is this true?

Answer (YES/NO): NO